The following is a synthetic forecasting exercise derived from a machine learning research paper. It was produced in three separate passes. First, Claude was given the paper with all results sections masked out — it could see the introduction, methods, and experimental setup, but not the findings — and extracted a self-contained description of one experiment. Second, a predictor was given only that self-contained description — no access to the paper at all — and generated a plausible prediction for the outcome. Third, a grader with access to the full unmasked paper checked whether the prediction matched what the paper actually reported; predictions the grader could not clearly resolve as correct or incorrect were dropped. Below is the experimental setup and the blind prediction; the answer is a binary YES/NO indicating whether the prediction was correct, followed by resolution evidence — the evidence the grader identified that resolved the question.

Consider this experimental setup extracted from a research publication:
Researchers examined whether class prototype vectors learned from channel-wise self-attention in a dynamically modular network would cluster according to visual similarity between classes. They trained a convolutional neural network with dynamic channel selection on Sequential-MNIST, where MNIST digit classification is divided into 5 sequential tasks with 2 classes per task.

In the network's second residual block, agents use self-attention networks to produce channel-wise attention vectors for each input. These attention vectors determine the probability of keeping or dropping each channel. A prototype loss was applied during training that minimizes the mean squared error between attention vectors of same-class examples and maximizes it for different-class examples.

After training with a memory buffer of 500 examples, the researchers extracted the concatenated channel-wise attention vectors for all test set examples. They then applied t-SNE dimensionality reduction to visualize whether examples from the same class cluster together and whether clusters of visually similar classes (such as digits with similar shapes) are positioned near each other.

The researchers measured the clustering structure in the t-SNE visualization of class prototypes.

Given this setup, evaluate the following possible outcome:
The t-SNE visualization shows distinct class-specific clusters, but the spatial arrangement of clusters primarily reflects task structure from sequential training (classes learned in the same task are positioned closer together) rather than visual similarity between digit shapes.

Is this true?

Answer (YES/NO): NO